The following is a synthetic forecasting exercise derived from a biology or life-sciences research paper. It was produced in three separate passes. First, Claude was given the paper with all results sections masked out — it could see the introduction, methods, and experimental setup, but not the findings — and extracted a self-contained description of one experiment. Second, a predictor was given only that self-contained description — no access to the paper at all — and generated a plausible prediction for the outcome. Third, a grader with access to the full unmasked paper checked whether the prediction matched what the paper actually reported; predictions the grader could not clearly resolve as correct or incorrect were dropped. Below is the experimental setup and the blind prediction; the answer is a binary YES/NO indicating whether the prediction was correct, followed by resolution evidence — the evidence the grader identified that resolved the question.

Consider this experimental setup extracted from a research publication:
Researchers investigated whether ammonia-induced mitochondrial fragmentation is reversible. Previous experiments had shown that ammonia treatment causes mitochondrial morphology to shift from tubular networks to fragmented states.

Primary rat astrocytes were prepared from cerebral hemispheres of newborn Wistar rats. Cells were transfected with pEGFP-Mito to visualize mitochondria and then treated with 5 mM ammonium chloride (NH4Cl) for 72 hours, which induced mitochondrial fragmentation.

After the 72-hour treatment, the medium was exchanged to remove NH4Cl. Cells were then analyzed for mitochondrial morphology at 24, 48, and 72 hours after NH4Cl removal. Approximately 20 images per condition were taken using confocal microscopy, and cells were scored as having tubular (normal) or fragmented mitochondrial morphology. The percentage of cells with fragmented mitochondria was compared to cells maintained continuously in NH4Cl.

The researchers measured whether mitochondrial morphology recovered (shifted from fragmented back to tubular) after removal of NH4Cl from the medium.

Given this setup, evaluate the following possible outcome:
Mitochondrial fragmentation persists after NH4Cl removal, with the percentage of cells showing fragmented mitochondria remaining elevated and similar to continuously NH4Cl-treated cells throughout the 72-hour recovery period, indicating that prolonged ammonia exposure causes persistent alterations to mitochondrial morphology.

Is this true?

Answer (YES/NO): NO